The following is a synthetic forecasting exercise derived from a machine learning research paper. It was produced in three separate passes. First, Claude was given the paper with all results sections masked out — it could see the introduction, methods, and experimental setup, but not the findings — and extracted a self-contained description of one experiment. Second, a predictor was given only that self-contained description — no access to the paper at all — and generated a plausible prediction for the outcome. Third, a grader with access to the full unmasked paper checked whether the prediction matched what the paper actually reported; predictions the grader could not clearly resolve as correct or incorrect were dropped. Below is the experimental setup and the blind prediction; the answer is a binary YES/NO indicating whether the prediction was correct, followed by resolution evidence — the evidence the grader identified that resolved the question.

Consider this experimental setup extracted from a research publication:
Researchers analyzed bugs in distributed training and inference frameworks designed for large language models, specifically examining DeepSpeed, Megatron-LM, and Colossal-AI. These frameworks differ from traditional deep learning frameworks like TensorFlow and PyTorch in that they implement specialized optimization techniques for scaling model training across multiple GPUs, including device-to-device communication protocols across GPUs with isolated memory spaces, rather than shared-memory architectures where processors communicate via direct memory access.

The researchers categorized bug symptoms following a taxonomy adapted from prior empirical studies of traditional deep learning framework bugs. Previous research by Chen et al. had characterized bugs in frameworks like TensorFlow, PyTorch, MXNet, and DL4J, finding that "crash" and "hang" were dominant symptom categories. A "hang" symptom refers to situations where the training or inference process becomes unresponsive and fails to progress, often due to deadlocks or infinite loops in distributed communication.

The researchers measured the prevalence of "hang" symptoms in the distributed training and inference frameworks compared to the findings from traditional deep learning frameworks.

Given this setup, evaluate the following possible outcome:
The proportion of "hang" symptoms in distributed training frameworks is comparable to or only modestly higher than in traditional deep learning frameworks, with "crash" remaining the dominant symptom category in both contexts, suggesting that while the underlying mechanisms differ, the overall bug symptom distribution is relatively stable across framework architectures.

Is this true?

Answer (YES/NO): NO